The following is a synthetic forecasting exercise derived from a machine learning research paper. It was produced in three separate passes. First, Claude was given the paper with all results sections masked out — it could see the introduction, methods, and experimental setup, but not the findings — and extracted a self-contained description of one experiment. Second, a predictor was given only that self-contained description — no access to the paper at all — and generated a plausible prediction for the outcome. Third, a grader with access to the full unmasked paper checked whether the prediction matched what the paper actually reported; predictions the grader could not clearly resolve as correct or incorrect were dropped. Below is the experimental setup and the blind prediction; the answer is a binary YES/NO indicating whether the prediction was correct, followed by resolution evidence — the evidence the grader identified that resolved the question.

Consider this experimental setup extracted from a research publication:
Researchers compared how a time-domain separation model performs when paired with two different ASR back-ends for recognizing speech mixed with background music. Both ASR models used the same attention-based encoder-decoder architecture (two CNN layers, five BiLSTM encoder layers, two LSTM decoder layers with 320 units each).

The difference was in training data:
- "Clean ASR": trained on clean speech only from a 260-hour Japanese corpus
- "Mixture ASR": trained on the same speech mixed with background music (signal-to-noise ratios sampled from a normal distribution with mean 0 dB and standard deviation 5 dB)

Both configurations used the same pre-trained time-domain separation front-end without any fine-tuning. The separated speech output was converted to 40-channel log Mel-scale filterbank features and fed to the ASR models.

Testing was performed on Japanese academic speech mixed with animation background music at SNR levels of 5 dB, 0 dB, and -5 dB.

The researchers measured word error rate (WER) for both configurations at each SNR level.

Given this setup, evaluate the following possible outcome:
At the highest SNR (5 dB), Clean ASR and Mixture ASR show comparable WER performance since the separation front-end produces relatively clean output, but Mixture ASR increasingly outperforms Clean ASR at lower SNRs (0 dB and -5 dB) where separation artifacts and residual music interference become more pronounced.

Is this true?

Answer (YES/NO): YES